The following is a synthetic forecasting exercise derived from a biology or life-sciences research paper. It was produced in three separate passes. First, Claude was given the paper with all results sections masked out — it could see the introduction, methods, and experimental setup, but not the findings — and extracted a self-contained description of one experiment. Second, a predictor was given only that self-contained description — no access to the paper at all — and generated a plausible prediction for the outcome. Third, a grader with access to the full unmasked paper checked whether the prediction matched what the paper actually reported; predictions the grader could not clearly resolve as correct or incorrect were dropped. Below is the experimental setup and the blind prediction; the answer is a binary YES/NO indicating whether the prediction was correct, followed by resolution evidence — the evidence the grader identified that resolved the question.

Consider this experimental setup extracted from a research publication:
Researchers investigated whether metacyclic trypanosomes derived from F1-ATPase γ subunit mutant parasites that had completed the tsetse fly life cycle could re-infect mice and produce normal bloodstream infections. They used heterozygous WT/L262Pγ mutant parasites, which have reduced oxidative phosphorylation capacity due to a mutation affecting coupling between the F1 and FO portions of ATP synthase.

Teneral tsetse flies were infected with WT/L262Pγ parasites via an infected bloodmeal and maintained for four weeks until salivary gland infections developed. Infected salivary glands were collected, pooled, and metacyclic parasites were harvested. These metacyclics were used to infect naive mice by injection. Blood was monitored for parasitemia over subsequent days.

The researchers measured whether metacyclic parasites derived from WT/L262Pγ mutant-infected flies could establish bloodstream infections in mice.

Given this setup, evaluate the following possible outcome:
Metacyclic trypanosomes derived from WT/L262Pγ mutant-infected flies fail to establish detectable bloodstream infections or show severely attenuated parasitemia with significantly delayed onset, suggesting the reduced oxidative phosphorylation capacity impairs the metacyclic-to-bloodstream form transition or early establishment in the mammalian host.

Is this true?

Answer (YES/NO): NO